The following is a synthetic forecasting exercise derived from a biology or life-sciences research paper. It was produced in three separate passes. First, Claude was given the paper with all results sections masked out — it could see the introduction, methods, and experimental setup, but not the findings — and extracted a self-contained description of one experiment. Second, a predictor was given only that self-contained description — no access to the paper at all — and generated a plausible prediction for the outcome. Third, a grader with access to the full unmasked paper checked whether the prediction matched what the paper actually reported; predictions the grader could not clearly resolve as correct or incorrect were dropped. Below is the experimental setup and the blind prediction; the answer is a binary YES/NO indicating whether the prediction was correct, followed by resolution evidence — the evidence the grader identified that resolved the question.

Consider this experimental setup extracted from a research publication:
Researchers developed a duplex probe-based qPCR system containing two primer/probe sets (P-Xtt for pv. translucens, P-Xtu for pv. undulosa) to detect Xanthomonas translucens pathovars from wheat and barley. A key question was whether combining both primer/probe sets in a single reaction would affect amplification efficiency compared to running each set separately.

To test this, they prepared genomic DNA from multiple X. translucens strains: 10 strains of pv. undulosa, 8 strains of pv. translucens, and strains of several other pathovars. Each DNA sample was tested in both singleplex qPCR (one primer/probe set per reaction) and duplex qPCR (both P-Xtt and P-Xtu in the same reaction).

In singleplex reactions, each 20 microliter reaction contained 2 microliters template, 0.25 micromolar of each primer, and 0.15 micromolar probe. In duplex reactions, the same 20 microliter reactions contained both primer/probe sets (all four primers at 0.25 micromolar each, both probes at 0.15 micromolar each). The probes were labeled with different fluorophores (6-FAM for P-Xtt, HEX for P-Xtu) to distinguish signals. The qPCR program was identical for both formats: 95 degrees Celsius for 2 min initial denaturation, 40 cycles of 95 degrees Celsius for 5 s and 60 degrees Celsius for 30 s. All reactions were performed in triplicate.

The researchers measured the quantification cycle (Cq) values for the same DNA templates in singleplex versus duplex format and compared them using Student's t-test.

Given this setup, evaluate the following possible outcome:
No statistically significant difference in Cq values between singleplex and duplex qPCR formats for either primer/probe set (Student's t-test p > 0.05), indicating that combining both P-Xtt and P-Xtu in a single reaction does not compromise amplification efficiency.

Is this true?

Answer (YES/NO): YES